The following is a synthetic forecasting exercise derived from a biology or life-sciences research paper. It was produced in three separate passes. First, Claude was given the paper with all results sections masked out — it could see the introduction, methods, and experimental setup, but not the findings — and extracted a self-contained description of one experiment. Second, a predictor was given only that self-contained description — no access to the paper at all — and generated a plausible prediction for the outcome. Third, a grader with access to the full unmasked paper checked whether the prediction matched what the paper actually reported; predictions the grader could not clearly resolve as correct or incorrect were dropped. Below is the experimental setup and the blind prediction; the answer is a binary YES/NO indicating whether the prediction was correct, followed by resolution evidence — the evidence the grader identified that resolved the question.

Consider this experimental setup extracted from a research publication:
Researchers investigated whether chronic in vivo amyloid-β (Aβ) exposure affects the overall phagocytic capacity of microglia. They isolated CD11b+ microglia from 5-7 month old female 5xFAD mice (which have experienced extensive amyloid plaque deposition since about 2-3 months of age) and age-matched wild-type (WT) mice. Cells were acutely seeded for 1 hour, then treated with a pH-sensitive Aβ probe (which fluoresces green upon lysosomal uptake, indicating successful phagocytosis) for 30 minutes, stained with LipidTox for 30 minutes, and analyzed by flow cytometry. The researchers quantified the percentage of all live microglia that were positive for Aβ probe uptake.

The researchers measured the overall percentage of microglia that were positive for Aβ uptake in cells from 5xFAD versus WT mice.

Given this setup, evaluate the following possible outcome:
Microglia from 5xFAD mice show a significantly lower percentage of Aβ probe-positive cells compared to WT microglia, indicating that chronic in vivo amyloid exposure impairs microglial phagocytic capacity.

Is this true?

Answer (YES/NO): YES